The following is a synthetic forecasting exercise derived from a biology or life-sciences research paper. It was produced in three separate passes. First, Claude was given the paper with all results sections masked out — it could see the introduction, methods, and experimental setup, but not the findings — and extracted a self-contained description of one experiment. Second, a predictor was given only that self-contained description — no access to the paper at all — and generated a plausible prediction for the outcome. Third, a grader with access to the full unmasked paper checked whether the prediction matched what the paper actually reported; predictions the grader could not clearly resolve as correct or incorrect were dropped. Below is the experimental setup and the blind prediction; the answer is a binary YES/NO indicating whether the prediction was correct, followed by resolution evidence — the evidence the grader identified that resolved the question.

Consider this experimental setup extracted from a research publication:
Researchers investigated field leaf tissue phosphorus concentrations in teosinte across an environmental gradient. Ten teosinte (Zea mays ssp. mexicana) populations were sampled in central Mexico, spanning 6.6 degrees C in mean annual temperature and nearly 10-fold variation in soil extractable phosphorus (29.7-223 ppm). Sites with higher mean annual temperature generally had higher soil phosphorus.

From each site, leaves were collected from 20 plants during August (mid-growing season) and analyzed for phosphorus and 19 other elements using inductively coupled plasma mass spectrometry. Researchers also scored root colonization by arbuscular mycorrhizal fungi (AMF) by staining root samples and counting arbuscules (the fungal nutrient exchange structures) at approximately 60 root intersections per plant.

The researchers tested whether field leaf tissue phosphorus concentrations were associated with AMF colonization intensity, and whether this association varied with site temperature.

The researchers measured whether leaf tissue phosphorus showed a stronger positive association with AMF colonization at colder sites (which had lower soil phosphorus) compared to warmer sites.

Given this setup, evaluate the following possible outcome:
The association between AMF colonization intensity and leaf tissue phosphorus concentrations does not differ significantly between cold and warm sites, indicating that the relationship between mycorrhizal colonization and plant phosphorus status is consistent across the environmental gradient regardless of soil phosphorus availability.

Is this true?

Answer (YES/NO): NO